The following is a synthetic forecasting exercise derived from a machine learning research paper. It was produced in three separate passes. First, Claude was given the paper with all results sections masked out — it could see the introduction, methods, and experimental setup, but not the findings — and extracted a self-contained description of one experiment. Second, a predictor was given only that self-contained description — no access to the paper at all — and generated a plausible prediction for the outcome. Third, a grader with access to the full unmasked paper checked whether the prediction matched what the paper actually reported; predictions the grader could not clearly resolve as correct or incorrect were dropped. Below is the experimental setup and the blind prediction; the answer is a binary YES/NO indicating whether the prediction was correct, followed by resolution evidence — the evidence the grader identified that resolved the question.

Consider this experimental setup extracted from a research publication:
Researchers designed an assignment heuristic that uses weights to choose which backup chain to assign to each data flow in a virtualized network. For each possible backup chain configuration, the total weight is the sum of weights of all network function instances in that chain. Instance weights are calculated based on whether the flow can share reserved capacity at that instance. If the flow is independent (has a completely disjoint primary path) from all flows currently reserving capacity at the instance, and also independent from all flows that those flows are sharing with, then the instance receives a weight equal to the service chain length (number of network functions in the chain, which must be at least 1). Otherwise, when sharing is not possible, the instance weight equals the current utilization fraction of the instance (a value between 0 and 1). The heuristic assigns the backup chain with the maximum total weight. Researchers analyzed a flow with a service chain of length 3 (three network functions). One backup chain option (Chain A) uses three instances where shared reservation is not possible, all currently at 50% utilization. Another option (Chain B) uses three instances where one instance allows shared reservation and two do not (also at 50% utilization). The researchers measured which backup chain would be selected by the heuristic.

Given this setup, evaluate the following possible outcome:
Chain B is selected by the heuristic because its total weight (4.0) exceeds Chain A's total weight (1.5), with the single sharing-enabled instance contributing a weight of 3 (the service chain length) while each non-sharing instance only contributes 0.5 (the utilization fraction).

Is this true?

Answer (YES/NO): YES